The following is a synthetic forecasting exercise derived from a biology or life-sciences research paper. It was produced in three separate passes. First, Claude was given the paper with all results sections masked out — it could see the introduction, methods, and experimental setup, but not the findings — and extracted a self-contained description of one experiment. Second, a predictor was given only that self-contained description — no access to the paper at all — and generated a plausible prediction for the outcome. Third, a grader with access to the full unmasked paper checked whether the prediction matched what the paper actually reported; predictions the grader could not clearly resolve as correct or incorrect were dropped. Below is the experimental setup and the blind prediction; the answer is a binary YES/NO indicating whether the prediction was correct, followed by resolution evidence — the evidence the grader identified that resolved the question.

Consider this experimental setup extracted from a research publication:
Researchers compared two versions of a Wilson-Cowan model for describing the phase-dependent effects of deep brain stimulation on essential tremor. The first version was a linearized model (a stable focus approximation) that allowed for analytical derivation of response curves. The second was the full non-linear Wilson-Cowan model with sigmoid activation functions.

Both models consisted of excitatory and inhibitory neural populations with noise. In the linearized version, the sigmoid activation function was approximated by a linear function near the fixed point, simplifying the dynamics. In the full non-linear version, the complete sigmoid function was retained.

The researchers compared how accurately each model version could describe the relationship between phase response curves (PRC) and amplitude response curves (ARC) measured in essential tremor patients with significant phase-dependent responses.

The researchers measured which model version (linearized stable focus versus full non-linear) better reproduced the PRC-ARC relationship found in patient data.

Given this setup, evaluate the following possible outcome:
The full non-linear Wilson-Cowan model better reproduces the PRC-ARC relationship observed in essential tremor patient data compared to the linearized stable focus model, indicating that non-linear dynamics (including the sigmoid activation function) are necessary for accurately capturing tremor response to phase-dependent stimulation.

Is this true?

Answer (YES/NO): YES